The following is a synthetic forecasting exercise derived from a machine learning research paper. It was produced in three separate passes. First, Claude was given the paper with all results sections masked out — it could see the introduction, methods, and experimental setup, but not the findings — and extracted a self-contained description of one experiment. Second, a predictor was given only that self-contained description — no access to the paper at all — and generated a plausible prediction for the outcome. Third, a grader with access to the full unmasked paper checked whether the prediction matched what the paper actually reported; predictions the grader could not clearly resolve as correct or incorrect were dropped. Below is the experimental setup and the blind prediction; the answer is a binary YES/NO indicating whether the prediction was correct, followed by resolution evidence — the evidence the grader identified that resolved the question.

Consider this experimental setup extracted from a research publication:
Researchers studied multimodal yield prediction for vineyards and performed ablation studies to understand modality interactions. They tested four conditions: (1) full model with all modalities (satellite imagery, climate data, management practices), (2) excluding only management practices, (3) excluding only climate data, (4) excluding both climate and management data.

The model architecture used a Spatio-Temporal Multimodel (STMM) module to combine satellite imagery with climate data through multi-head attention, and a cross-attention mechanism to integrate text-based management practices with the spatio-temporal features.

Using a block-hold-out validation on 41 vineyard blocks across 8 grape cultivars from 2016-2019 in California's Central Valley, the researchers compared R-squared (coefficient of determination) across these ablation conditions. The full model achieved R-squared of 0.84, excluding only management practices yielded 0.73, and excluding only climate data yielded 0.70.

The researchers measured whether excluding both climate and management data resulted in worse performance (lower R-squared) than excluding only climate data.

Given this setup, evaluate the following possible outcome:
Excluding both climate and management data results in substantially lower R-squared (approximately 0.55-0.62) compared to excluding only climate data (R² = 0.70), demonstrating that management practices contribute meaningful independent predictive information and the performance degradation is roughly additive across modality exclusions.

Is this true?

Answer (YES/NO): NO